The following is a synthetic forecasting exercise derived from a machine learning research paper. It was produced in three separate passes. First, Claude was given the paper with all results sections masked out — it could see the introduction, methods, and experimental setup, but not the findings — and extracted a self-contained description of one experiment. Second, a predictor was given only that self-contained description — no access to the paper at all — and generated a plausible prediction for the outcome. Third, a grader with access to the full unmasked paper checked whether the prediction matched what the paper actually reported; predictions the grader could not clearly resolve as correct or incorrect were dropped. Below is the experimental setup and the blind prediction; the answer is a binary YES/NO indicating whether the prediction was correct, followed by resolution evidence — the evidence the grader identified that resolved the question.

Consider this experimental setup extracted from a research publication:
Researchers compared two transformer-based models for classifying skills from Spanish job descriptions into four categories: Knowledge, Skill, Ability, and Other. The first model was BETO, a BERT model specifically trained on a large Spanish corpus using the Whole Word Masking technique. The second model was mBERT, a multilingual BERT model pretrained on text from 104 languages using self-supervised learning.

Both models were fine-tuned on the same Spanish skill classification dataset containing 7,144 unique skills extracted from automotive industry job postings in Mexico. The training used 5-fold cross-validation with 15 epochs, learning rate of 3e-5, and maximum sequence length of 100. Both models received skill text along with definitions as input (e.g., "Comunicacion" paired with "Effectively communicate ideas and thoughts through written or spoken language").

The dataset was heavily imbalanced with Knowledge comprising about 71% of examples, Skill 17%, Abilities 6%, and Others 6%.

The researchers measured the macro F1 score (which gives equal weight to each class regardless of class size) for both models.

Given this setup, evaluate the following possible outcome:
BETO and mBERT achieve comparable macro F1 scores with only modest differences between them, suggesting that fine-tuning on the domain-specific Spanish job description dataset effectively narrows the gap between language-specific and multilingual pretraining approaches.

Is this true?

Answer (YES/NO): YES